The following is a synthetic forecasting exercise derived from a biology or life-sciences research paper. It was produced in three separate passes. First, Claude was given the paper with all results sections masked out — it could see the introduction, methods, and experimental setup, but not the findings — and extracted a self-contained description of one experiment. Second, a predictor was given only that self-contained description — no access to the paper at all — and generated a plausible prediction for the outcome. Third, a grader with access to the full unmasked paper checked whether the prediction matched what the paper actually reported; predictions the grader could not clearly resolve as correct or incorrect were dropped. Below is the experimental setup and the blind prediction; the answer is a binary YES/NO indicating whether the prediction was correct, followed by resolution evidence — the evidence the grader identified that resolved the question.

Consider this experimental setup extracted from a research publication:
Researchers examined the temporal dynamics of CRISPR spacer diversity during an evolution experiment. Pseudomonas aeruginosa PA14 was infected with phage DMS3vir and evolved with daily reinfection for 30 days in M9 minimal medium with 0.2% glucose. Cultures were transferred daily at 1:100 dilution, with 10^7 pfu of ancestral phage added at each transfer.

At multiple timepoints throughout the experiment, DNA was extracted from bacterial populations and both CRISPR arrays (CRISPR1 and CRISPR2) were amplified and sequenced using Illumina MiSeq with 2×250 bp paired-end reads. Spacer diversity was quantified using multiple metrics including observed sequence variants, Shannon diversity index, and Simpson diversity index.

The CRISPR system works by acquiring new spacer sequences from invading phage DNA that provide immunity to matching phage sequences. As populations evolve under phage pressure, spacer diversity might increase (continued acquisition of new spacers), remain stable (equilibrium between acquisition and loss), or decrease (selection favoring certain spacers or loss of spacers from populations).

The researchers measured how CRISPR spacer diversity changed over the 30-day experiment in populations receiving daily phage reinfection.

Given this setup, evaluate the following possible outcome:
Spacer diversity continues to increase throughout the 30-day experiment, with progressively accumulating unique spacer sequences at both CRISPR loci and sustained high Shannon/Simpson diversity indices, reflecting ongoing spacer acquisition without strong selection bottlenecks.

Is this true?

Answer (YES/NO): NO